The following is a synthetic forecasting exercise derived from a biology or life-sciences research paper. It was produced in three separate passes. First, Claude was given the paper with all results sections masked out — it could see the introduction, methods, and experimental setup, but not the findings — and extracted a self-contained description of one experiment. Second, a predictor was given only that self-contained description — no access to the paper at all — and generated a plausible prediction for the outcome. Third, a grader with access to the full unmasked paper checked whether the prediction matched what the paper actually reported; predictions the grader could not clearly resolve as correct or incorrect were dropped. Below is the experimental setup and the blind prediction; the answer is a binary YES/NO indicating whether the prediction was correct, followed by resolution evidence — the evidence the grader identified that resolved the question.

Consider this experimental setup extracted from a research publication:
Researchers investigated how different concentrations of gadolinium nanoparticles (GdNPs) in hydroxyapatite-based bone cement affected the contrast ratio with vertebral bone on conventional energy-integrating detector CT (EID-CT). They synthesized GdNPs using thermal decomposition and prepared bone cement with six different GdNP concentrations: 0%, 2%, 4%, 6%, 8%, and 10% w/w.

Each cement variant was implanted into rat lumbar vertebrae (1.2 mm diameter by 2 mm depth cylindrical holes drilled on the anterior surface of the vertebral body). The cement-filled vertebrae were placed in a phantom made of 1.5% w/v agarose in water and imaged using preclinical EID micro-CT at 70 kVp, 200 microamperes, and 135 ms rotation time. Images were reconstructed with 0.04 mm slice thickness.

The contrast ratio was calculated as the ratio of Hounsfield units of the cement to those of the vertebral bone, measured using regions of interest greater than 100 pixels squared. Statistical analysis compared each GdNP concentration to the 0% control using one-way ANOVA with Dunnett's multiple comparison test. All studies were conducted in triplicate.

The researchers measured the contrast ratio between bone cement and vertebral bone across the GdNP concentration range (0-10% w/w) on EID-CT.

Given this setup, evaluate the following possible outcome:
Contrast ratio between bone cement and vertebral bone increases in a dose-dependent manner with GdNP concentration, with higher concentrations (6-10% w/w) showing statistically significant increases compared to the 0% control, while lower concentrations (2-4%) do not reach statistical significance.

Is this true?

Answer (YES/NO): NO